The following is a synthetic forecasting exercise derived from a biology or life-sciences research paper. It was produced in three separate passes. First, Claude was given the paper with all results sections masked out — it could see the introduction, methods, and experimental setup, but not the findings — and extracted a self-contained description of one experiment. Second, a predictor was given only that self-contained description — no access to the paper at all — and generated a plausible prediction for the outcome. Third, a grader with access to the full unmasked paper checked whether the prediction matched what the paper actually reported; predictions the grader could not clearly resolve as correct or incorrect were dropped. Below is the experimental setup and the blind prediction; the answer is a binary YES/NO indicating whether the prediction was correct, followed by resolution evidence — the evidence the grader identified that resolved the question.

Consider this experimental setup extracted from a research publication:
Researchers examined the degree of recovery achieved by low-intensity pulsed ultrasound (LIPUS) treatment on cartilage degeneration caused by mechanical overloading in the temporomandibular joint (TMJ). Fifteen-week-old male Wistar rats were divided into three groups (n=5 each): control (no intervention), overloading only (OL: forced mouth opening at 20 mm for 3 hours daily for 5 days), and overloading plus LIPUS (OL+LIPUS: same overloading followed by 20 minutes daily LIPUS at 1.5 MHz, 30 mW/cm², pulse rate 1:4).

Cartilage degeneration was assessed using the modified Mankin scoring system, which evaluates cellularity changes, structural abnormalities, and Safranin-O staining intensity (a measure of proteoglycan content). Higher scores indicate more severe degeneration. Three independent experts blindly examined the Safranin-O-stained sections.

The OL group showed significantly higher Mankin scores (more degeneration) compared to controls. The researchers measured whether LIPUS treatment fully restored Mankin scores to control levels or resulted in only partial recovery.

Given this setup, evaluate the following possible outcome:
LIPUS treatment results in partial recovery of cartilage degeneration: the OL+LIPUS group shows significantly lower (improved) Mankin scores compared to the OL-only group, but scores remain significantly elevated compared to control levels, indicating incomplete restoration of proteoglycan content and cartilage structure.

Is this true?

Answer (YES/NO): YES